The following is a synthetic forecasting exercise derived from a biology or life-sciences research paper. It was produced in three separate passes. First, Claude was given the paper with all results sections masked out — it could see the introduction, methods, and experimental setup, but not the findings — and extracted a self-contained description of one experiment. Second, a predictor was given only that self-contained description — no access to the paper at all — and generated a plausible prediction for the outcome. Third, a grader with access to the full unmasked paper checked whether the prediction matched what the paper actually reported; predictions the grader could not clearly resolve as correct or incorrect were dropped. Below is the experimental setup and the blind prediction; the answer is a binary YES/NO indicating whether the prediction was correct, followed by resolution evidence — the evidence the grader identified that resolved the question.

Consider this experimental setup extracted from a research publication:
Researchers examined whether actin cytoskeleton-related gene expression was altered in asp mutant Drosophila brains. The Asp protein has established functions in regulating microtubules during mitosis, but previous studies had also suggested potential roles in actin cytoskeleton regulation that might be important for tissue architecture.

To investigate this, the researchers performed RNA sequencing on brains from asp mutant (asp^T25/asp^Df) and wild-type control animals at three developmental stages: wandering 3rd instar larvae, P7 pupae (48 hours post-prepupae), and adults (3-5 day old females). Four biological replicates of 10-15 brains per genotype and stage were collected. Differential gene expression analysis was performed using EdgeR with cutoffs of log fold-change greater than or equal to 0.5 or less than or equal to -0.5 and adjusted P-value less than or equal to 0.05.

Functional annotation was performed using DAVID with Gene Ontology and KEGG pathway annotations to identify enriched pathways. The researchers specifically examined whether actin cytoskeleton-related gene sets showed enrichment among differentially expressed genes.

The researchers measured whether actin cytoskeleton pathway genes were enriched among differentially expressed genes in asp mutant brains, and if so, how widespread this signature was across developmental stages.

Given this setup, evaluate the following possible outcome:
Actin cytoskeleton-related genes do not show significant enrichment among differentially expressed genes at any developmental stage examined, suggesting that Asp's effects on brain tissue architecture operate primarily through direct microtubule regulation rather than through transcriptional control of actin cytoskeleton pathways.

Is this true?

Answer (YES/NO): NO